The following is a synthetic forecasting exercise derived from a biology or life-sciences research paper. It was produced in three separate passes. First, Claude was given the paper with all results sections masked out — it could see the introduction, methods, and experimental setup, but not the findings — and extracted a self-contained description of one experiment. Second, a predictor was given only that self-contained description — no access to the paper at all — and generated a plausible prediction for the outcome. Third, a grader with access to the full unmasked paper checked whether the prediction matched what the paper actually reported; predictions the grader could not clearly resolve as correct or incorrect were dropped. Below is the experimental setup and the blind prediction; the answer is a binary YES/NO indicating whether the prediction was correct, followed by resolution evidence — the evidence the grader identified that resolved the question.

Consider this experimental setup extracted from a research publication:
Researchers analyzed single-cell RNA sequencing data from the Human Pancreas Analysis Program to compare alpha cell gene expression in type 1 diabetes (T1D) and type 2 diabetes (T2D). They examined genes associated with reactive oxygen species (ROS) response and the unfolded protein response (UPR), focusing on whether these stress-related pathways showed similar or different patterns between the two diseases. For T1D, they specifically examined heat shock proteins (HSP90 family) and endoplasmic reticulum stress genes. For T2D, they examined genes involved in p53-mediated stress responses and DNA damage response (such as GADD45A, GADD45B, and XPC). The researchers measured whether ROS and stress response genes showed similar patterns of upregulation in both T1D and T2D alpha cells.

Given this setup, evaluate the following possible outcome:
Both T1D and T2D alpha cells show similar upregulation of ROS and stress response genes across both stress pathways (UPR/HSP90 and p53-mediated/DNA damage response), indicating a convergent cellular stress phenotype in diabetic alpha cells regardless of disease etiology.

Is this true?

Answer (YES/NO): NO